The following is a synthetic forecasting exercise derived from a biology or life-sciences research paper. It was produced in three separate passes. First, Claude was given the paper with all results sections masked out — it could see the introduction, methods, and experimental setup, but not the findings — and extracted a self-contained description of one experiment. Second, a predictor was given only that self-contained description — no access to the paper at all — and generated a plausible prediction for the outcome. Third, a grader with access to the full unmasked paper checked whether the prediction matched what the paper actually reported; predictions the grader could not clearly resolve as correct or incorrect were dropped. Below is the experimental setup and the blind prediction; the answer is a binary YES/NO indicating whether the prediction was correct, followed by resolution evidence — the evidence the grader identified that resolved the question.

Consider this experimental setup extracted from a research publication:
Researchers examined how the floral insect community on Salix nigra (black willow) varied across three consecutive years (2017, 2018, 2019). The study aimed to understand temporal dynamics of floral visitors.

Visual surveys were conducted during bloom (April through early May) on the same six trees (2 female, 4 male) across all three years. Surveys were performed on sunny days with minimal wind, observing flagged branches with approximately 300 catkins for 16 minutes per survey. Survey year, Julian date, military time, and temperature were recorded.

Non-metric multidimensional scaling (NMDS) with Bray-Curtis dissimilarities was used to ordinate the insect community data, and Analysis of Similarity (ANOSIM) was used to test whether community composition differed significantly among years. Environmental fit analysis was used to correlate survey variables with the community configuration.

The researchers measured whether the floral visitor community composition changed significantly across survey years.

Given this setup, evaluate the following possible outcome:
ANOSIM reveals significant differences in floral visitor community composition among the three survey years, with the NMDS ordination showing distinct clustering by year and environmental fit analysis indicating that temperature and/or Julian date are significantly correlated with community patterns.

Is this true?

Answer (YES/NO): YES